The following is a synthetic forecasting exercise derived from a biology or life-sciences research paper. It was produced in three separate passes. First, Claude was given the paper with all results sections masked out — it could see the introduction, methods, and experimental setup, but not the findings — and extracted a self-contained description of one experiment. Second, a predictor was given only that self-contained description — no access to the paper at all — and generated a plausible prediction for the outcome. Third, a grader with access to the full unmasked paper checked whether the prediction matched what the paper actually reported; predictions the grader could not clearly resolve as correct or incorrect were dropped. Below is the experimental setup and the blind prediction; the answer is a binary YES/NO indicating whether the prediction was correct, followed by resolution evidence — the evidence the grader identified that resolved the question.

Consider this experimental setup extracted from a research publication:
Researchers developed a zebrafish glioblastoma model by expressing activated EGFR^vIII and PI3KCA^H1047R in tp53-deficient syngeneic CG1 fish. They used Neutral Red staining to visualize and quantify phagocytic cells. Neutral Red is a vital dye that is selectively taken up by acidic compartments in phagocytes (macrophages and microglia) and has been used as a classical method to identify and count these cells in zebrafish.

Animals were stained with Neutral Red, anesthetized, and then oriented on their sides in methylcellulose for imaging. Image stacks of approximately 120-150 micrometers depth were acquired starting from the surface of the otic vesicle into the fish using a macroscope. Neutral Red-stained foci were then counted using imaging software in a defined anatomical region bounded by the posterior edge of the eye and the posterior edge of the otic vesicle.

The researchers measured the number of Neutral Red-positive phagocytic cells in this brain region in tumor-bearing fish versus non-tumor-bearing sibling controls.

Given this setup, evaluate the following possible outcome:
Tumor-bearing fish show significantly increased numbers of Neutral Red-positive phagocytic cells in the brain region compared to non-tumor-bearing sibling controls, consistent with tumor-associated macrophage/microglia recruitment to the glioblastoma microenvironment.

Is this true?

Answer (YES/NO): YES